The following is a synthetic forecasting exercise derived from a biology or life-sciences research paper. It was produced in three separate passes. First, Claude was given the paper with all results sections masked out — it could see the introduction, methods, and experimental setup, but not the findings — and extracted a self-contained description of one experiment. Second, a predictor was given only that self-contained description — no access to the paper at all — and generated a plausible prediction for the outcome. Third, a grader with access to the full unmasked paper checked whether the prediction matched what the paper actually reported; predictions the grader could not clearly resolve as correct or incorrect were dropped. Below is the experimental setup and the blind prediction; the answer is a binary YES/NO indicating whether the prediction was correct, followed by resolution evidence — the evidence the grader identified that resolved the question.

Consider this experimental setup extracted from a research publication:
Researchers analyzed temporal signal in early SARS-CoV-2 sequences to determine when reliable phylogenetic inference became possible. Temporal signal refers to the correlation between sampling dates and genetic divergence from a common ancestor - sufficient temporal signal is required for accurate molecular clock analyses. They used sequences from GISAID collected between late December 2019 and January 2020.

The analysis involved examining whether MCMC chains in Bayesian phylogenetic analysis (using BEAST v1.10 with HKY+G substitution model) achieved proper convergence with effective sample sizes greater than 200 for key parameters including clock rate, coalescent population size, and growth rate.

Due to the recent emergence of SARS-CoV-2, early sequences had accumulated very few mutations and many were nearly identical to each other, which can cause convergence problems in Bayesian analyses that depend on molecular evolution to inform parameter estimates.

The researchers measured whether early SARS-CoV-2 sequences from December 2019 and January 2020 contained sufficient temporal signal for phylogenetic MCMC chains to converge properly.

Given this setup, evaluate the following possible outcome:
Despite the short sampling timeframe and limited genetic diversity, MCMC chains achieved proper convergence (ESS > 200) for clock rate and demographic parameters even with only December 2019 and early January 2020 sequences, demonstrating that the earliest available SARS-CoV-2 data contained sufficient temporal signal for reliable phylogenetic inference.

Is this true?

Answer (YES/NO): NO